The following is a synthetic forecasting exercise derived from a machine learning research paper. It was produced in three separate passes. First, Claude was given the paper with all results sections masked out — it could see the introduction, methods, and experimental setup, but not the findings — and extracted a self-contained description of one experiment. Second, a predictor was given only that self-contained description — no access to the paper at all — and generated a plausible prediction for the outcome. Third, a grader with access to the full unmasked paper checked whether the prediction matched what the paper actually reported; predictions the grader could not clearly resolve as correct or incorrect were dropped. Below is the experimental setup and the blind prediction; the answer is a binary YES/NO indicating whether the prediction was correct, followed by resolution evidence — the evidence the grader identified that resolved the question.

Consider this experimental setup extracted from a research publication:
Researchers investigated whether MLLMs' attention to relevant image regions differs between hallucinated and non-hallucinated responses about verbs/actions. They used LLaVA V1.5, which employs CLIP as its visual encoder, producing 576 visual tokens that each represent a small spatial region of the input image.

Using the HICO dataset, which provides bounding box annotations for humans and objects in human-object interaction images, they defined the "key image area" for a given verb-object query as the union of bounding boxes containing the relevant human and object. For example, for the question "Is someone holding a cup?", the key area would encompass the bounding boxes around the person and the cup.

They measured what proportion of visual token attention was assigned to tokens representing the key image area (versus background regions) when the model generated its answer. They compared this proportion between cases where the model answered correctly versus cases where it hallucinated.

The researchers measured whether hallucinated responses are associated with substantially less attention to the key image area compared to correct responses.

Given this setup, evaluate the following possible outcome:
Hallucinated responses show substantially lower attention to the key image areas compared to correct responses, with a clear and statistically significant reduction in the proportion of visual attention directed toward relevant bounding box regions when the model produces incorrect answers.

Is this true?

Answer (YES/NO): NO